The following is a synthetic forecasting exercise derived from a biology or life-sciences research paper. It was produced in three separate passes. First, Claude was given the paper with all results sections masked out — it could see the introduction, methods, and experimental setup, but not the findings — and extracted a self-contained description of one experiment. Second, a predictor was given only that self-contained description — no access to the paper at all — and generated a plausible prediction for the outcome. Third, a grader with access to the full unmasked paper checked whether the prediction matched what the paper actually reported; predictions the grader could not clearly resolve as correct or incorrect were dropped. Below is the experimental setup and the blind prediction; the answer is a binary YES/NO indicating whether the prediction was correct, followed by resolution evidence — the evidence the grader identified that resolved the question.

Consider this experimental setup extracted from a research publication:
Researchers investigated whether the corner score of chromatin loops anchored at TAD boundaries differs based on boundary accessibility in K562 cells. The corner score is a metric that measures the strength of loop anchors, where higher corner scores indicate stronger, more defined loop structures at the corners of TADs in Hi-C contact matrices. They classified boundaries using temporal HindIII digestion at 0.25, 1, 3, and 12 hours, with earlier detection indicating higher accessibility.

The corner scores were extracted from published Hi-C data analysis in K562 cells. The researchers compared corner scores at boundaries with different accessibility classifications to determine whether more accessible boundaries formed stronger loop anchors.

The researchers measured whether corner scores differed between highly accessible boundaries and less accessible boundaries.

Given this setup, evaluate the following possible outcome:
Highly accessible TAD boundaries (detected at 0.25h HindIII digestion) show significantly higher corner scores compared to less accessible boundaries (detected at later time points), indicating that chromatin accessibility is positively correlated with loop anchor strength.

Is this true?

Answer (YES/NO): YES